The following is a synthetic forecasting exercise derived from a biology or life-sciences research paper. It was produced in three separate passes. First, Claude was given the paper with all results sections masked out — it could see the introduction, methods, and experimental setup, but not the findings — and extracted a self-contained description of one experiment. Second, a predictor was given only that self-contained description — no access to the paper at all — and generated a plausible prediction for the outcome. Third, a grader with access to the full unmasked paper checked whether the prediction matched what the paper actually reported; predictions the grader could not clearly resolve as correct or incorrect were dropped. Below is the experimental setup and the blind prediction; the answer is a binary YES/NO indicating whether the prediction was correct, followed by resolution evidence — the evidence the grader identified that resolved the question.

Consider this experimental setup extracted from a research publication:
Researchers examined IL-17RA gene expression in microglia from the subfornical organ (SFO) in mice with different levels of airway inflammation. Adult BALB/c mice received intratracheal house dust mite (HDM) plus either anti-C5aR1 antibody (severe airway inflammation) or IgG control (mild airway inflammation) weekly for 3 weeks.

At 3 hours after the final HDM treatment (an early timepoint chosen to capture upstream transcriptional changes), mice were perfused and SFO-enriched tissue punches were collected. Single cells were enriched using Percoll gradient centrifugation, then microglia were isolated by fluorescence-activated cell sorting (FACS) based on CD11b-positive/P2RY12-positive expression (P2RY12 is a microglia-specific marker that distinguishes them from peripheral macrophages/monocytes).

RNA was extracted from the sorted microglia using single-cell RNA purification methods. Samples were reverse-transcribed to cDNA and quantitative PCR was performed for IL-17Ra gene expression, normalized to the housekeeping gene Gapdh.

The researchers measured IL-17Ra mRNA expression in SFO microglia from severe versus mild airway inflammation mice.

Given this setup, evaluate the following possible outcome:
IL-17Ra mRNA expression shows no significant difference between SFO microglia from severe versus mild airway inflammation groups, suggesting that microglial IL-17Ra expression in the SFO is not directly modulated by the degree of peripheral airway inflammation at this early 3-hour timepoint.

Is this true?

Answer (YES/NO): NO